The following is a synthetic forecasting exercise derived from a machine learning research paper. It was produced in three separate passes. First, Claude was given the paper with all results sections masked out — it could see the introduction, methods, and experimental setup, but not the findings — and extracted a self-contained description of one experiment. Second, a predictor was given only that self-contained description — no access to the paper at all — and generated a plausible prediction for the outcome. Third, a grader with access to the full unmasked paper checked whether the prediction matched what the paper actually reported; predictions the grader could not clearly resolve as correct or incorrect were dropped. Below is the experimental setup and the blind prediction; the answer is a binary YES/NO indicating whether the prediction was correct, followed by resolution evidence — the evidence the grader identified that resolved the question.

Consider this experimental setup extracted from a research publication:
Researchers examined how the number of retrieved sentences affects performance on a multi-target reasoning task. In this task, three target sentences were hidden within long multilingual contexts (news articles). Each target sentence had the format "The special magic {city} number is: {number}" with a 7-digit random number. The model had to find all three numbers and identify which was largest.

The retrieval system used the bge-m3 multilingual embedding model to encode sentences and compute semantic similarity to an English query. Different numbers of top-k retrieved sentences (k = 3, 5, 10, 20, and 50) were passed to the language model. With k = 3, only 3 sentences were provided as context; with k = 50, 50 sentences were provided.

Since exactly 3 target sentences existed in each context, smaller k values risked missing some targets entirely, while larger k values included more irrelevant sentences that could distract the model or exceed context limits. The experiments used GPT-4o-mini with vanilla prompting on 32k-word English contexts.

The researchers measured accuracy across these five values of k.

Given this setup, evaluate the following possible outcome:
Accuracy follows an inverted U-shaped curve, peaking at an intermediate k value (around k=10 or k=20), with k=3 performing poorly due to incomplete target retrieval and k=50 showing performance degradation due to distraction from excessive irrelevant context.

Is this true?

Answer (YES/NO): YES